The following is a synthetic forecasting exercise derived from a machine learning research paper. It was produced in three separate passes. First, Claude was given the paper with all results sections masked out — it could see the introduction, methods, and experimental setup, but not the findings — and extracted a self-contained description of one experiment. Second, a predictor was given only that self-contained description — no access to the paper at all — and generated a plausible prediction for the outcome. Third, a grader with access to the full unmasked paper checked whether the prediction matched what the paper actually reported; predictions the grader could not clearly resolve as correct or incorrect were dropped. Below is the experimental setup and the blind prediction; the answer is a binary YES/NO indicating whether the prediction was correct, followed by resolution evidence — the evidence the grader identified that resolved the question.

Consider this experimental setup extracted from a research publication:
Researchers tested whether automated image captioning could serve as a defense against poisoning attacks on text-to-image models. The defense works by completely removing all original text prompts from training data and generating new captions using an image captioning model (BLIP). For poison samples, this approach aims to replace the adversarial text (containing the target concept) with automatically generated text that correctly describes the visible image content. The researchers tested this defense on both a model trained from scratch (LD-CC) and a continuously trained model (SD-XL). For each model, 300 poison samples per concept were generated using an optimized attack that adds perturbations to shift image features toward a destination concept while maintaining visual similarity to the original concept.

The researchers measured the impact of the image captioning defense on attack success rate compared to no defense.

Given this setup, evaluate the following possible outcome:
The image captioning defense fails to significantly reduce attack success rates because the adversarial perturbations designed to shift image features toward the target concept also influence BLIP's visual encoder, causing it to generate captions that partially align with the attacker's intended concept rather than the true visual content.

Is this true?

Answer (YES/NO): YES